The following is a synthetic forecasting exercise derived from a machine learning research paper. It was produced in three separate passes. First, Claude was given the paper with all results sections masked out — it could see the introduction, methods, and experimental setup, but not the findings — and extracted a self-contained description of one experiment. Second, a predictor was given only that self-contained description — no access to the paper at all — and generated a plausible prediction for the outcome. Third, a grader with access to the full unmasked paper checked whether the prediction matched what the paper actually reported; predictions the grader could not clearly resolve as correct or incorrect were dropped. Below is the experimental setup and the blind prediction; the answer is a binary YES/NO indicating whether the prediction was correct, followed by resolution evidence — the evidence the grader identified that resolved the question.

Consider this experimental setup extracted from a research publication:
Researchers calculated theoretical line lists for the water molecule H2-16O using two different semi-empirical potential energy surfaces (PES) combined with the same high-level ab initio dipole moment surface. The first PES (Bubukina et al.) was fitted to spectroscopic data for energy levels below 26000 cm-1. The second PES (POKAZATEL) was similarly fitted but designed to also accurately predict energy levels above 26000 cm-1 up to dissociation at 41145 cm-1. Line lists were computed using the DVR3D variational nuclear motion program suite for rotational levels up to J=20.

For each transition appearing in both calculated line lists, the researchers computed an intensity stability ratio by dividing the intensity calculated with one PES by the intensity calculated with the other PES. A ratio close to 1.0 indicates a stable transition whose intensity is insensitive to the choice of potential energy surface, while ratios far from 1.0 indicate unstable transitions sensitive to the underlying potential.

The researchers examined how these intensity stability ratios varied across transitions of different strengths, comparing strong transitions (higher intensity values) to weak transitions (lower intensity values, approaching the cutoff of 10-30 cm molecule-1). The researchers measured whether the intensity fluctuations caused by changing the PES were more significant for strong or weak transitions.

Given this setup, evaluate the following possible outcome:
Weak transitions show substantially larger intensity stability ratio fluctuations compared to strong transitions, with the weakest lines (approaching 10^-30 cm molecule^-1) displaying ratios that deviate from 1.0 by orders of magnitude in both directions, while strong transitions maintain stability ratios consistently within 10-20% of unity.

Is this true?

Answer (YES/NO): NO